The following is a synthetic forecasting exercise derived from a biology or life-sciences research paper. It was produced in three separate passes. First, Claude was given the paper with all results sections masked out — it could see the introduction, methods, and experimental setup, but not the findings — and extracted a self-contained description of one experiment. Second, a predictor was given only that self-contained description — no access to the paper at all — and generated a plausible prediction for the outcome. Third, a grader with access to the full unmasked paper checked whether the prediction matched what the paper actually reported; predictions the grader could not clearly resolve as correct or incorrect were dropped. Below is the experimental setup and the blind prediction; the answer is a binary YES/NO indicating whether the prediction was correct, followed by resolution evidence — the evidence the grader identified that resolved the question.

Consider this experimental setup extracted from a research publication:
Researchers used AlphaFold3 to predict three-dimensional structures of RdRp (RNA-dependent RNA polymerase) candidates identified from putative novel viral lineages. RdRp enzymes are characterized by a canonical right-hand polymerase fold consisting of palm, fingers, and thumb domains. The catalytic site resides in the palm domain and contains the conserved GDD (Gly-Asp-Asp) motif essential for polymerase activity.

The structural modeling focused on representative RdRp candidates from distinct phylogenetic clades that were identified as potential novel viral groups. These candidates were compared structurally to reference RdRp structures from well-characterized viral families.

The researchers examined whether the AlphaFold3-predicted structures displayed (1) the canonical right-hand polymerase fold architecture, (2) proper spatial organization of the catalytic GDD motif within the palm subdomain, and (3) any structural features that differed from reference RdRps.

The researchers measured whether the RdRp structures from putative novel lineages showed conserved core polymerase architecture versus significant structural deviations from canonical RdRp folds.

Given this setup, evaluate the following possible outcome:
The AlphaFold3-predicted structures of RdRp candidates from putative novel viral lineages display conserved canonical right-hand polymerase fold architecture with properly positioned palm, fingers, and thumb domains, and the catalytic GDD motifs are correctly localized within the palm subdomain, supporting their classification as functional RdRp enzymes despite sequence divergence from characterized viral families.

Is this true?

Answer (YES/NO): YES